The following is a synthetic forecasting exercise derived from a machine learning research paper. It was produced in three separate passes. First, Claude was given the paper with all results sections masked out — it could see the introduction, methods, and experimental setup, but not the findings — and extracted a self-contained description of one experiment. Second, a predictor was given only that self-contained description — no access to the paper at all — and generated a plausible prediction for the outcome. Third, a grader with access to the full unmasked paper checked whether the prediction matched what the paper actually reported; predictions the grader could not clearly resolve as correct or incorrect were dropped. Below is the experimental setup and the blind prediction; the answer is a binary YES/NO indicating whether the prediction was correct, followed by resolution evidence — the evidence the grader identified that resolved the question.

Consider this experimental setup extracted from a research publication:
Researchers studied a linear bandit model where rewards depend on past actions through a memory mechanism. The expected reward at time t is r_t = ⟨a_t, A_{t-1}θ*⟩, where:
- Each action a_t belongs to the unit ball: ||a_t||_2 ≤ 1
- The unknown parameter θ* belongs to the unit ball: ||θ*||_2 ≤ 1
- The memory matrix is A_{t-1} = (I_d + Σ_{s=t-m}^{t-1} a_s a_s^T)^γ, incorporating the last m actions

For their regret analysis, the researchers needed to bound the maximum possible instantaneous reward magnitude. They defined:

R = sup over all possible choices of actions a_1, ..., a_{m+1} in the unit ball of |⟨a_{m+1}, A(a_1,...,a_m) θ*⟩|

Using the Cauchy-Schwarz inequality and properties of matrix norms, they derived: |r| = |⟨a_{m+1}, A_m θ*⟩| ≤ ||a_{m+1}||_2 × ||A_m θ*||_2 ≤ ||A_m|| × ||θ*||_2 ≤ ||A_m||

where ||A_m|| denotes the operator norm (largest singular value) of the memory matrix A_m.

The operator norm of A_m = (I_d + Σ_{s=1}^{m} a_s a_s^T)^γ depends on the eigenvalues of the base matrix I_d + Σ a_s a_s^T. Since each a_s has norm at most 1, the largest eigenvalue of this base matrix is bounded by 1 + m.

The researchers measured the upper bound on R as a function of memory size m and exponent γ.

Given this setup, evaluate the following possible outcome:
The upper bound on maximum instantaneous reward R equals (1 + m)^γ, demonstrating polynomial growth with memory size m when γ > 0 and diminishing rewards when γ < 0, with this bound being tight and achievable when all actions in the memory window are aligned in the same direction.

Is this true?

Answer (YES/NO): NO